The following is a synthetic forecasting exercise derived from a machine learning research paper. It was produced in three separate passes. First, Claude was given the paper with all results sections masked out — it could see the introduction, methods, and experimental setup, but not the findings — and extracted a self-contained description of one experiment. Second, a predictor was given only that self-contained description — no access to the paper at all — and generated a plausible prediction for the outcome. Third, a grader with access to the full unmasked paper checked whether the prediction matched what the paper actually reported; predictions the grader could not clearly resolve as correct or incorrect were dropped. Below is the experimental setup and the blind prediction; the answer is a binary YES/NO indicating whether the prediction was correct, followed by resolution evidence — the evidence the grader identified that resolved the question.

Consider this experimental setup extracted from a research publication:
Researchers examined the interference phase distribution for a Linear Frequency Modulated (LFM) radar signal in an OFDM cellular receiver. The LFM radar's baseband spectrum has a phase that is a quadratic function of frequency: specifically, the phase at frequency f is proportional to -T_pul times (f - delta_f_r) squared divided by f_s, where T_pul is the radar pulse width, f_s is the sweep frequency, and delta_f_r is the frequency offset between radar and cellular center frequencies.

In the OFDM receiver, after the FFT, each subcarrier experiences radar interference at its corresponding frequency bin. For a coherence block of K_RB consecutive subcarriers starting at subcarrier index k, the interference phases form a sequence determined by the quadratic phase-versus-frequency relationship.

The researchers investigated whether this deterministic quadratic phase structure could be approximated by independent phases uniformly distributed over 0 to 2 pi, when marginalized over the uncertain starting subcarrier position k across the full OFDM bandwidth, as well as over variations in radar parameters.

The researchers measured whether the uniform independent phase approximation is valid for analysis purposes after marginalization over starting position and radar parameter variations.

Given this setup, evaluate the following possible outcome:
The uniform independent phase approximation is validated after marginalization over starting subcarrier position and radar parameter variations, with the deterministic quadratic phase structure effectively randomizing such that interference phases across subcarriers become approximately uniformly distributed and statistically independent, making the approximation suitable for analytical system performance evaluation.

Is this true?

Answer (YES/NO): YES